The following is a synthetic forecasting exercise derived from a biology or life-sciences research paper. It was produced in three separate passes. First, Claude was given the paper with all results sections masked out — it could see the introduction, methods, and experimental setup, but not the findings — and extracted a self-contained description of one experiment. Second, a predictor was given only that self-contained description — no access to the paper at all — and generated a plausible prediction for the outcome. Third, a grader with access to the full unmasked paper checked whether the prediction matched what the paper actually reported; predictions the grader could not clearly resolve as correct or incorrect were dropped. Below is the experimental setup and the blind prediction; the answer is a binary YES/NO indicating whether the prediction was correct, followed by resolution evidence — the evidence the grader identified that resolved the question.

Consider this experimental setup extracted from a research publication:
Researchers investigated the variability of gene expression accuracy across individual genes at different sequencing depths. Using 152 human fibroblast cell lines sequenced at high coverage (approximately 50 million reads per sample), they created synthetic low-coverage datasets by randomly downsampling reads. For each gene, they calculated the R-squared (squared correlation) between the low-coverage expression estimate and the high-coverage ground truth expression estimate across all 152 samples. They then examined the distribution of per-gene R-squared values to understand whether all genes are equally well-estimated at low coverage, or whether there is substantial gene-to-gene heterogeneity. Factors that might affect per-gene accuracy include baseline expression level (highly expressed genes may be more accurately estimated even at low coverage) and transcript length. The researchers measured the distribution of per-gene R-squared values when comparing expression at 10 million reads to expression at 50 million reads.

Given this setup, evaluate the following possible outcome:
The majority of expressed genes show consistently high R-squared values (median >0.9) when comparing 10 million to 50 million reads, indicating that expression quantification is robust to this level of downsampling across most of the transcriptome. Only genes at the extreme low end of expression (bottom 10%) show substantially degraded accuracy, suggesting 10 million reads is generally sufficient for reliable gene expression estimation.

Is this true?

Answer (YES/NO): NO